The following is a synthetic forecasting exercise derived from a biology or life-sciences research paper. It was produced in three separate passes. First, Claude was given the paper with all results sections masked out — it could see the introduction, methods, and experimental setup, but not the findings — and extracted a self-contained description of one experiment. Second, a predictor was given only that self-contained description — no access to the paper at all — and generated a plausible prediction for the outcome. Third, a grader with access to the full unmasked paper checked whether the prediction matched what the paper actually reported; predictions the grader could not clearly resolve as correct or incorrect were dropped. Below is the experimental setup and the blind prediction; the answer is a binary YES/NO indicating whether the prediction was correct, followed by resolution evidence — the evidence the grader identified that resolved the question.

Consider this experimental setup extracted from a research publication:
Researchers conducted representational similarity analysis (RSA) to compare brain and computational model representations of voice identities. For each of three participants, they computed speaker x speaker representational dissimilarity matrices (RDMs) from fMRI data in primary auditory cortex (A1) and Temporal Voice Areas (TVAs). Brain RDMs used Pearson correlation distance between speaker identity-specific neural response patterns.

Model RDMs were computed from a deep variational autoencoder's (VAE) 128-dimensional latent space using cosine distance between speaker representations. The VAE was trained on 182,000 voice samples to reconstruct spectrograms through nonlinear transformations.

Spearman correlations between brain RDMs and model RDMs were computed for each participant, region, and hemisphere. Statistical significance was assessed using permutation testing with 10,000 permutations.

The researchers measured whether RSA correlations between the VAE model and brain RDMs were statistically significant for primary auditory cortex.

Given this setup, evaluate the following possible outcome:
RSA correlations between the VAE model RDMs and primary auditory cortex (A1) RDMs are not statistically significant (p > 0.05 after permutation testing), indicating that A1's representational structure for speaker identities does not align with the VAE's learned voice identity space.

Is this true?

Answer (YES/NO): NO